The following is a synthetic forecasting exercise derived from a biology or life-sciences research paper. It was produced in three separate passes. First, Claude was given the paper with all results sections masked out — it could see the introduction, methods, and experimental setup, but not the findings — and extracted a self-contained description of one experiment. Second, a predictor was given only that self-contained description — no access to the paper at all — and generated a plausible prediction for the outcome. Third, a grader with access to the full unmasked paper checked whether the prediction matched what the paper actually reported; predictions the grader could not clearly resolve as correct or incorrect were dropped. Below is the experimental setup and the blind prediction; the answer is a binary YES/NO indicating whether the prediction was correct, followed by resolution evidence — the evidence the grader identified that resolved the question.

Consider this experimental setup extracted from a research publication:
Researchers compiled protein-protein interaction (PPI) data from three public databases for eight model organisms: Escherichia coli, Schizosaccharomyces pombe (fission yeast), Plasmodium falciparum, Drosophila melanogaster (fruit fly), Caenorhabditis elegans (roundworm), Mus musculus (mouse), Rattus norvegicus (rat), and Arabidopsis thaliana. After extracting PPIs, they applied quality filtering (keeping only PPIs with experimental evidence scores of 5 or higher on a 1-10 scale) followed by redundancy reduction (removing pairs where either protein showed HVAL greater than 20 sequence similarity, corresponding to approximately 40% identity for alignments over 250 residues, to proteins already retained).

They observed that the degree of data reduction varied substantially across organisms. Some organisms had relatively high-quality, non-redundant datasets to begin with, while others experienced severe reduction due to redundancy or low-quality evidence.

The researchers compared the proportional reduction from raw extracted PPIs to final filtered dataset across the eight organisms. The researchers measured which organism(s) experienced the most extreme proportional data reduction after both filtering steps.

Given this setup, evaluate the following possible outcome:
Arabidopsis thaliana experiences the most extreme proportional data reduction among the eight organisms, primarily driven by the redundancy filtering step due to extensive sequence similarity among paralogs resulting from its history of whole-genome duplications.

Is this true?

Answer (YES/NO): NO